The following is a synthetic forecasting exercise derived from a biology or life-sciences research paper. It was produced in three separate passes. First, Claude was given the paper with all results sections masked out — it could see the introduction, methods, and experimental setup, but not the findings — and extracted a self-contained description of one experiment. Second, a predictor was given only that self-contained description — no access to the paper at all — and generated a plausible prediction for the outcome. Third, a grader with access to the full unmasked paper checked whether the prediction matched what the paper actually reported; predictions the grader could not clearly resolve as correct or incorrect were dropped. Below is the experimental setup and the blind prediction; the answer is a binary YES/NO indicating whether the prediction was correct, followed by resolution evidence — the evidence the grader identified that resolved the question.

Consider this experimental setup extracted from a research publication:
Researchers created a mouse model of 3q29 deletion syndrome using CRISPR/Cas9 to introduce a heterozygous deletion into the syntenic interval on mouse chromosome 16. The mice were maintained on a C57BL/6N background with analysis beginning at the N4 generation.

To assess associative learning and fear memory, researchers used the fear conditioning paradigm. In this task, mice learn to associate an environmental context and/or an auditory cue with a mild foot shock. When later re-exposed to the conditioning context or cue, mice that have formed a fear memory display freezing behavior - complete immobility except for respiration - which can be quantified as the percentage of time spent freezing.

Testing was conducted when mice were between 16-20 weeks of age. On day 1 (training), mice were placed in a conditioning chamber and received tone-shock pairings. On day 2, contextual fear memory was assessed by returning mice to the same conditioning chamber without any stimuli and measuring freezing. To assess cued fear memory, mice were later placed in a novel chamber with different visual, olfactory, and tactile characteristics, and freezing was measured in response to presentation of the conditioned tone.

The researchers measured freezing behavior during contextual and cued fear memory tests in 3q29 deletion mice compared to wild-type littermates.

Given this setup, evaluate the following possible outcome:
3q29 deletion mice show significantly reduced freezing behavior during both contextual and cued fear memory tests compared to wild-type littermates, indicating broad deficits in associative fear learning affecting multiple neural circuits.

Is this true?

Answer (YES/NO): NO